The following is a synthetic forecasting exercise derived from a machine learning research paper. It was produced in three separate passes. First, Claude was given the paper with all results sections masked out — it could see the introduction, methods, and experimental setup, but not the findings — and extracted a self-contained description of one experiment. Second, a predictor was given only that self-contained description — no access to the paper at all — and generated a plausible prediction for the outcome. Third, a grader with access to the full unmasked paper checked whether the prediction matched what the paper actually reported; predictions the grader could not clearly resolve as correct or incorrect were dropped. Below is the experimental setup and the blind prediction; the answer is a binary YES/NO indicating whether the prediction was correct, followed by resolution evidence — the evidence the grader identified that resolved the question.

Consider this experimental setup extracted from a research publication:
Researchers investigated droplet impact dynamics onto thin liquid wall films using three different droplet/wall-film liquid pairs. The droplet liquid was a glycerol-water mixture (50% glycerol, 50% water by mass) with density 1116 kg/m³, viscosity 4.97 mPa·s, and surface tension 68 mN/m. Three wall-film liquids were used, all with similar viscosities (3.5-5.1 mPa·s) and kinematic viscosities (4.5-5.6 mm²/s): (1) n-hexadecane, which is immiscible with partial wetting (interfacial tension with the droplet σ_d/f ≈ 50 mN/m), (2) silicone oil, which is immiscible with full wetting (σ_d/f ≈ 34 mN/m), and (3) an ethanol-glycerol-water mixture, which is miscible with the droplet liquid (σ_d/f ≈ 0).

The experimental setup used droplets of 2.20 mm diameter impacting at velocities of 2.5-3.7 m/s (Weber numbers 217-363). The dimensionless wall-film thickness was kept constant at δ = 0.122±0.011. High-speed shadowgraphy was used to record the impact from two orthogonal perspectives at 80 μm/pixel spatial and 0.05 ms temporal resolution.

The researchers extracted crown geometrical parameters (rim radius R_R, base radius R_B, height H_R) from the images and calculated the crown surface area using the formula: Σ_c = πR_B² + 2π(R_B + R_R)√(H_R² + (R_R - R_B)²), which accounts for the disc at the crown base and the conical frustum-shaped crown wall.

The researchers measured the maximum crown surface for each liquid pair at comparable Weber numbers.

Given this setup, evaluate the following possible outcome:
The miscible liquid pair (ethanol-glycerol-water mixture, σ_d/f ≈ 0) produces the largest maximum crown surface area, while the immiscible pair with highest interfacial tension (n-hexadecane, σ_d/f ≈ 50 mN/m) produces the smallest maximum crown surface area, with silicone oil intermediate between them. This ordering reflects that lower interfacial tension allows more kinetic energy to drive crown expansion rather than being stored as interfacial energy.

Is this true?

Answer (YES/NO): YES